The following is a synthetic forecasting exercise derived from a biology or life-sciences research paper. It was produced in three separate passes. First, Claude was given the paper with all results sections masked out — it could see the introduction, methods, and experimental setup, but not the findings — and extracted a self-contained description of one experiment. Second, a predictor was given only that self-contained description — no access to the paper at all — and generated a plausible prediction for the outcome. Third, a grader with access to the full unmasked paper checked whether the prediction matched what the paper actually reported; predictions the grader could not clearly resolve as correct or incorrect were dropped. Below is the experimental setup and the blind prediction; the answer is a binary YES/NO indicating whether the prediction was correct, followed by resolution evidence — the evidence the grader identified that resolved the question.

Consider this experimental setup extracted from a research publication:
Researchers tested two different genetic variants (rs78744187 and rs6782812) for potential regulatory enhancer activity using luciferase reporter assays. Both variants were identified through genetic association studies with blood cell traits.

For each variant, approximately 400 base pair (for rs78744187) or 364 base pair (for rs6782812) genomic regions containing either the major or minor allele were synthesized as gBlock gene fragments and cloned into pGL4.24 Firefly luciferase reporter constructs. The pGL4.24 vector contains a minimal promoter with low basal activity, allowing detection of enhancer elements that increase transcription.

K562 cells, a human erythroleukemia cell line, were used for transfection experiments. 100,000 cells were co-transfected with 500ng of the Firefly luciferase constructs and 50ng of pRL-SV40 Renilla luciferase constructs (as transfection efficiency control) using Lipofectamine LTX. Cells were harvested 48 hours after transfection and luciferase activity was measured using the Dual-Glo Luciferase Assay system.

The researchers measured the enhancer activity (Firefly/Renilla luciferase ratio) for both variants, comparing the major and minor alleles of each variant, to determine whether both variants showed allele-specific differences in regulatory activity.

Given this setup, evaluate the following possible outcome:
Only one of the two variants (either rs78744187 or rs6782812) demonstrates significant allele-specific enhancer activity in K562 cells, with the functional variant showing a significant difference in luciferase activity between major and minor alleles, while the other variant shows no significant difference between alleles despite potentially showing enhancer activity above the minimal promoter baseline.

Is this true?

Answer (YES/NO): NO